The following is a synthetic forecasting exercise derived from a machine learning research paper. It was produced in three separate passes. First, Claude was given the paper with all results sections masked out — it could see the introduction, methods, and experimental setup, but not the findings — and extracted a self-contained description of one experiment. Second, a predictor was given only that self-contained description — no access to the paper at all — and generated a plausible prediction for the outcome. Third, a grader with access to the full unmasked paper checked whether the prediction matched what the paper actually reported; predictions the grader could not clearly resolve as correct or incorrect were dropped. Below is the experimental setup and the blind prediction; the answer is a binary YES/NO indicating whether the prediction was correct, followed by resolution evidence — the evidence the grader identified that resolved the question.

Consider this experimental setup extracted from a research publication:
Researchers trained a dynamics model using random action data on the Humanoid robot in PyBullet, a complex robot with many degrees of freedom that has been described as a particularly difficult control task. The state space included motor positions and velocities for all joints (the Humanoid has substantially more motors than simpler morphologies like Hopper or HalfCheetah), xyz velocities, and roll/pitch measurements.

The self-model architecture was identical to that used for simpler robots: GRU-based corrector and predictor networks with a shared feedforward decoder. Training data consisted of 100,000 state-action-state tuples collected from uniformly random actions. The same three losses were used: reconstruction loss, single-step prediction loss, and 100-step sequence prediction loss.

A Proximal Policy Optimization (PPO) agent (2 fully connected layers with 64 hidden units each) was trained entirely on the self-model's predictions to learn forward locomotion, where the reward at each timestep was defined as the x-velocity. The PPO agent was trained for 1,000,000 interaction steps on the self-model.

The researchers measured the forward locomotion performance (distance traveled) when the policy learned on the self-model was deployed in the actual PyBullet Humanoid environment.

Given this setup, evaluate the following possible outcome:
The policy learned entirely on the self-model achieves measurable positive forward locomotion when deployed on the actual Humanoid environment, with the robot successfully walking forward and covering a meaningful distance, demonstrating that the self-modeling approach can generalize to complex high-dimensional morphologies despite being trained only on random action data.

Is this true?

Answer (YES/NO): YES